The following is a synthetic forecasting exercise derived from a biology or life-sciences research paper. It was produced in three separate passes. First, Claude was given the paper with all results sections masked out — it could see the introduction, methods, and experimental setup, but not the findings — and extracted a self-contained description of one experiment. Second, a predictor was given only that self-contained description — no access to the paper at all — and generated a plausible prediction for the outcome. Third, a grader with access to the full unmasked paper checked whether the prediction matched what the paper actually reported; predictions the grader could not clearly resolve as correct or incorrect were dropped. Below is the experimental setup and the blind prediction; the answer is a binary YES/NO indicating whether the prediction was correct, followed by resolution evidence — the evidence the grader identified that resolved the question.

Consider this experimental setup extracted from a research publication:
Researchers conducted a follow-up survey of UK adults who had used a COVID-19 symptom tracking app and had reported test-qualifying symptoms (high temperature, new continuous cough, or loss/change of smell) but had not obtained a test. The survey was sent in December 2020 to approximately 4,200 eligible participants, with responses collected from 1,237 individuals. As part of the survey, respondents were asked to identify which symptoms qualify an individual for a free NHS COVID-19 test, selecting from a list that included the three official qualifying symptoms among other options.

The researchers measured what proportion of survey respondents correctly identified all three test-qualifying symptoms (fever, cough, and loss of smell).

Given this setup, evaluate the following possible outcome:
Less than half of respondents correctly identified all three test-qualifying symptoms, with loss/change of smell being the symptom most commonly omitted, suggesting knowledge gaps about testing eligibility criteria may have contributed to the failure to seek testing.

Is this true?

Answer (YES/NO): NO